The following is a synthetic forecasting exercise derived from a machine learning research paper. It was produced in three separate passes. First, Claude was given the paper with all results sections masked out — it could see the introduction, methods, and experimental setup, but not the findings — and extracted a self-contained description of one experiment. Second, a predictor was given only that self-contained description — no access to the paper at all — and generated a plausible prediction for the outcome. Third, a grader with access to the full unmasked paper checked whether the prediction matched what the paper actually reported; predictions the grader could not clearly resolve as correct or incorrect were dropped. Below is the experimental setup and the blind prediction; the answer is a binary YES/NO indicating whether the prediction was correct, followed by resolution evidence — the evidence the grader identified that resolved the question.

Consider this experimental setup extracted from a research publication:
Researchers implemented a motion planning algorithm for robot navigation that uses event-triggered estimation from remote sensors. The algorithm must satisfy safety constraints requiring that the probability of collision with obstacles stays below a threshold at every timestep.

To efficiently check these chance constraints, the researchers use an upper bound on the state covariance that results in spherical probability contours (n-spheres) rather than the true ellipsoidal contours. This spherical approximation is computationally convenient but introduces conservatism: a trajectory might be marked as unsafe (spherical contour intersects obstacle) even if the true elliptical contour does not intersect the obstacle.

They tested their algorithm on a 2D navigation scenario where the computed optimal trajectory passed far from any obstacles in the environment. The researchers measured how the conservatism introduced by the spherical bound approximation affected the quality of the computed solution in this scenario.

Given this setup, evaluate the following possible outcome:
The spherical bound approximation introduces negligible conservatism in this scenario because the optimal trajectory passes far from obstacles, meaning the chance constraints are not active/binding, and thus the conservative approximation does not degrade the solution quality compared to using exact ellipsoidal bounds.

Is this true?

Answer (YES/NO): YES